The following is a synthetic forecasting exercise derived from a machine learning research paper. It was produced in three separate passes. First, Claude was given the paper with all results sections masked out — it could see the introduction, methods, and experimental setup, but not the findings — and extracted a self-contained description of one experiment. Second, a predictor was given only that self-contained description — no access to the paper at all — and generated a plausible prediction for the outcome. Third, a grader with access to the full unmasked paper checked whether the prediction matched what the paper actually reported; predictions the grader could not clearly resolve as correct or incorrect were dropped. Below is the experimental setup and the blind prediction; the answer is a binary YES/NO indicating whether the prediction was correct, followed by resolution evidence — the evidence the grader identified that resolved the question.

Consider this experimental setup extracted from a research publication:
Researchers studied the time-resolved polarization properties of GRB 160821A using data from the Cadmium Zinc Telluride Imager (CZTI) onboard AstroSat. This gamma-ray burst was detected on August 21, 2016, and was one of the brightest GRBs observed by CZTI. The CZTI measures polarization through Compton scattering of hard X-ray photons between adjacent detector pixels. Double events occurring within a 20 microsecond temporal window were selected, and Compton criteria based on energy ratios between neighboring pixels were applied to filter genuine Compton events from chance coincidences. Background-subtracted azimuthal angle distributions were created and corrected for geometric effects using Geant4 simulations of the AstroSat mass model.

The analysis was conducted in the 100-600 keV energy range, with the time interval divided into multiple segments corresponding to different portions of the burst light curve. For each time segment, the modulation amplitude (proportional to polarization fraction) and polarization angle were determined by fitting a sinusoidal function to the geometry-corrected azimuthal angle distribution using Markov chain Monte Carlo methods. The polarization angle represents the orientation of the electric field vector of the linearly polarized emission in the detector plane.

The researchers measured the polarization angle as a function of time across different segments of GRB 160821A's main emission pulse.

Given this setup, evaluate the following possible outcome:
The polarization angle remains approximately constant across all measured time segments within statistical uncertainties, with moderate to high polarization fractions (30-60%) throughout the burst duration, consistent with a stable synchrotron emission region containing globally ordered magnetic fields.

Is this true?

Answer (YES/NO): NO